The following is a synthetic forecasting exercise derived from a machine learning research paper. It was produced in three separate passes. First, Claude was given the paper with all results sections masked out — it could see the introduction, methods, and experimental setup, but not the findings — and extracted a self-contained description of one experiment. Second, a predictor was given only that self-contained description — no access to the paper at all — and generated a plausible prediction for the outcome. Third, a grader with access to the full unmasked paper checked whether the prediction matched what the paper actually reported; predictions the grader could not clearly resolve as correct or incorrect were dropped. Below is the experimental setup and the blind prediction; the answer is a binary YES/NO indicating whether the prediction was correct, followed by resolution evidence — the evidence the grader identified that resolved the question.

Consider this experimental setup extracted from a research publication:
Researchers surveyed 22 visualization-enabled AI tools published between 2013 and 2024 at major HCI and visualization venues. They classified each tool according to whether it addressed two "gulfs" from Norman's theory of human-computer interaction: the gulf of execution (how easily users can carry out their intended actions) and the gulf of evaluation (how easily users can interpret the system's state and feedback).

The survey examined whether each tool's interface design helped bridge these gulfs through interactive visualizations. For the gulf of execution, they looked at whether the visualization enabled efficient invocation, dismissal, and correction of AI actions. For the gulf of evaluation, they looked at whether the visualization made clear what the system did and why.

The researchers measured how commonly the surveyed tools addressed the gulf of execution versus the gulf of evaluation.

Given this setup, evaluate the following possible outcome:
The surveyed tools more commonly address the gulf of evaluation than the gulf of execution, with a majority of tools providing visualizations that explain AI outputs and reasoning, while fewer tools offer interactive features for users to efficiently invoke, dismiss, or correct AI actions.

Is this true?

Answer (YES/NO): YES